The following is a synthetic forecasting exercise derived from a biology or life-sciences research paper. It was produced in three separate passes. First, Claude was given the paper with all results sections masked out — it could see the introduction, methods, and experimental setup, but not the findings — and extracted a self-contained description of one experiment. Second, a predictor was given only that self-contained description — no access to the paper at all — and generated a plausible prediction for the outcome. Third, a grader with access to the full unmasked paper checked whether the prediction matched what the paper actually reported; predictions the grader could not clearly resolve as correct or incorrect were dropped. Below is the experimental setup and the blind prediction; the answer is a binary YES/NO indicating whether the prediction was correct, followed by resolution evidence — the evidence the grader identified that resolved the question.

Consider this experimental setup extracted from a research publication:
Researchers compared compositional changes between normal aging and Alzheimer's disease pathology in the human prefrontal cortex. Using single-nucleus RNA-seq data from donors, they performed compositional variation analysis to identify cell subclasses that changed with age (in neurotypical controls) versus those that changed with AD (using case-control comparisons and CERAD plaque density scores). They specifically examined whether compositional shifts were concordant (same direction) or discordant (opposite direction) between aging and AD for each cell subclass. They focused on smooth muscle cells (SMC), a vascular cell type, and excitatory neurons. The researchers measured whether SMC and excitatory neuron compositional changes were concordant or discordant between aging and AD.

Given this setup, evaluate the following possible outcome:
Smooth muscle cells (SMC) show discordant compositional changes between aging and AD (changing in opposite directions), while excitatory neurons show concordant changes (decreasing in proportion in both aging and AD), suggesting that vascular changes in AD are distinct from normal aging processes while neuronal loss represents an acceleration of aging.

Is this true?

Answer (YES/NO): NO